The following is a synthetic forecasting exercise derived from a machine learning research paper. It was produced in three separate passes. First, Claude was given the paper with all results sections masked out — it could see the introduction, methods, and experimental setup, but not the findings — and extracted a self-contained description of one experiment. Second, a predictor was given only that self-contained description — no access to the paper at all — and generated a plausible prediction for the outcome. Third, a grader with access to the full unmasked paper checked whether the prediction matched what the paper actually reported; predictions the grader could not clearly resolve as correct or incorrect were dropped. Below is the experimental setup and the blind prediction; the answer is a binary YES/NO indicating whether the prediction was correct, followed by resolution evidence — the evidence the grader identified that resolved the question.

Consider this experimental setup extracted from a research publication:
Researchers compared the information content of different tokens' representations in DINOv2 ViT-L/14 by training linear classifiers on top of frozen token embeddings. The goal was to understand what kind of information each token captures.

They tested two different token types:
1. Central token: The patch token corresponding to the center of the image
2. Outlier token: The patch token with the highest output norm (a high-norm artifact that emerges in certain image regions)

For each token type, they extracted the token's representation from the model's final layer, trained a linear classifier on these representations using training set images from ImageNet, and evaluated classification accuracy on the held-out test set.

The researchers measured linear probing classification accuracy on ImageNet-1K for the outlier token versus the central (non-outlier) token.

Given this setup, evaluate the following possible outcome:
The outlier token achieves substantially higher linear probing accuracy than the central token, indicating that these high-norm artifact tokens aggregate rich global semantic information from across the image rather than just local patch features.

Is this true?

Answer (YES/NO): YES